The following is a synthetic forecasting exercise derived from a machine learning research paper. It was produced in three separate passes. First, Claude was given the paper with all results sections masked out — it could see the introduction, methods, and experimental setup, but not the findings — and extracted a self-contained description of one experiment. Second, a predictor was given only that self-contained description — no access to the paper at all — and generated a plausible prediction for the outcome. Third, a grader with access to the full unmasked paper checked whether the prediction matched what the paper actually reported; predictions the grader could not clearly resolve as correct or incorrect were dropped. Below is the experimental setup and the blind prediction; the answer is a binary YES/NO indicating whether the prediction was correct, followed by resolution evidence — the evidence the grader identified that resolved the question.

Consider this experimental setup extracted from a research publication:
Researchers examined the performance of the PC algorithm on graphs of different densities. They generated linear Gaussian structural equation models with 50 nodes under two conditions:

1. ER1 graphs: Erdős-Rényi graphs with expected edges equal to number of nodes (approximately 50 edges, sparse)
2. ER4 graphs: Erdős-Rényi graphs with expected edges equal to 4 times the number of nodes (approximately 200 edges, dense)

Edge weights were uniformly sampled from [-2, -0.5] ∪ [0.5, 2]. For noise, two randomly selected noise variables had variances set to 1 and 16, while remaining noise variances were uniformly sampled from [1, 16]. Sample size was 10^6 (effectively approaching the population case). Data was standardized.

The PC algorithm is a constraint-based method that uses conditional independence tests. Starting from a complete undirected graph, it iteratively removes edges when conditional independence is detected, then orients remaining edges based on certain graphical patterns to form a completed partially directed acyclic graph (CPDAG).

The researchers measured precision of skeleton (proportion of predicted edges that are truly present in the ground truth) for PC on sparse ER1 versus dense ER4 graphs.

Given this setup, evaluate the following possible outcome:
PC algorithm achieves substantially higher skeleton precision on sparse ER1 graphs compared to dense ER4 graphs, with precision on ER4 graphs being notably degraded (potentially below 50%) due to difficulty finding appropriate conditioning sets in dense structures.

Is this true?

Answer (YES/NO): YES